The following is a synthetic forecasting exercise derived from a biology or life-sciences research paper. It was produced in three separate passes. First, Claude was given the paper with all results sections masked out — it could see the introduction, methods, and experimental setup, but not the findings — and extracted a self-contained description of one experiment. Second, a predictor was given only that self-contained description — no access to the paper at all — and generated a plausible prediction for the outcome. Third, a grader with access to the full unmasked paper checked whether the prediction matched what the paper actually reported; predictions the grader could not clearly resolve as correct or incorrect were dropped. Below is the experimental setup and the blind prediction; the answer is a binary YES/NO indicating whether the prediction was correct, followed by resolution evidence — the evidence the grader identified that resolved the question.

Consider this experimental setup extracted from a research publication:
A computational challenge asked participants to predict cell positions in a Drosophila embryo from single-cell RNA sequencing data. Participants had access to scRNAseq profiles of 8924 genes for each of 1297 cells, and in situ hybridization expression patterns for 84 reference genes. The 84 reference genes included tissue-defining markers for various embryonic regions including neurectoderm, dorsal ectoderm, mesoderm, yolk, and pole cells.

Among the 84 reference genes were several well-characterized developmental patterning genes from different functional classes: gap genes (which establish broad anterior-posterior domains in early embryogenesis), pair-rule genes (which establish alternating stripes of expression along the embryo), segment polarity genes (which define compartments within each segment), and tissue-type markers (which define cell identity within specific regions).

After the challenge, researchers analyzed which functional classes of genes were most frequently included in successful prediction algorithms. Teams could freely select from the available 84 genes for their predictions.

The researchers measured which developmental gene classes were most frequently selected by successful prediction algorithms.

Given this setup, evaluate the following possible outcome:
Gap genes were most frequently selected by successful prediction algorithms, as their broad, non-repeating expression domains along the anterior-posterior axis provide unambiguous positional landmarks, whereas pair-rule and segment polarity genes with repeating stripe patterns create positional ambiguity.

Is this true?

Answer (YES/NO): NO